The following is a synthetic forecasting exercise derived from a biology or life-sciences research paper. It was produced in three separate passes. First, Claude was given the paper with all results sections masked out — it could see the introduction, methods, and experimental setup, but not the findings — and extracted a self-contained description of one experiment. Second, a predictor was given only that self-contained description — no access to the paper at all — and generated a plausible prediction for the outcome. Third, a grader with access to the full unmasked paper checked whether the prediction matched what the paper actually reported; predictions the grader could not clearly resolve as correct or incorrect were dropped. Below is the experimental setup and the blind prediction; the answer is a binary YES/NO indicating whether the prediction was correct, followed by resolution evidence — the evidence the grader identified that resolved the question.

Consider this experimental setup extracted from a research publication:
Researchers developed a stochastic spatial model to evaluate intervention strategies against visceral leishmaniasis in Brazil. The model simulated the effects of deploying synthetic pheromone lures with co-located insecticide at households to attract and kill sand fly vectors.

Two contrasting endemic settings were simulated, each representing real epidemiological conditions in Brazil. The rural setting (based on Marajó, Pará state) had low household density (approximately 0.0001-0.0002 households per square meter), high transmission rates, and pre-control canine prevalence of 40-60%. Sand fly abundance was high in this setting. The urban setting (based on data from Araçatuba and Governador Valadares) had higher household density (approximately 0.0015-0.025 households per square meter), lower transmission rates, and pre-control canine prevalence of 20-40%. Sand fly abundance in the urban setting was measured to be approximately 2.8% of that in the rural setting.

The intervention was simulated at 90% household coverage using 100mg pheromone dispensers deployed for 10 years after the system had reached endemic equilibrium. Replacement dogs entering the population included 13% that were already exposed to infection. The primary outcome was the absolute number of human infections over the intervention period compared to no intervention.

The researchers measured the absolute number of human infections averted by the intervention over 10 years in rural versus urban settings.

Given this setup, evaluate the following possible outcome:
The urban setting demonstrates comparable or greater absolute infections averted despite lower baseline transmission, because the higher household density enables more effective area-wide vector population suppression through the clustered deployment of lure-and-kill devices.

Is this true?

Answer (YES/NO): NO